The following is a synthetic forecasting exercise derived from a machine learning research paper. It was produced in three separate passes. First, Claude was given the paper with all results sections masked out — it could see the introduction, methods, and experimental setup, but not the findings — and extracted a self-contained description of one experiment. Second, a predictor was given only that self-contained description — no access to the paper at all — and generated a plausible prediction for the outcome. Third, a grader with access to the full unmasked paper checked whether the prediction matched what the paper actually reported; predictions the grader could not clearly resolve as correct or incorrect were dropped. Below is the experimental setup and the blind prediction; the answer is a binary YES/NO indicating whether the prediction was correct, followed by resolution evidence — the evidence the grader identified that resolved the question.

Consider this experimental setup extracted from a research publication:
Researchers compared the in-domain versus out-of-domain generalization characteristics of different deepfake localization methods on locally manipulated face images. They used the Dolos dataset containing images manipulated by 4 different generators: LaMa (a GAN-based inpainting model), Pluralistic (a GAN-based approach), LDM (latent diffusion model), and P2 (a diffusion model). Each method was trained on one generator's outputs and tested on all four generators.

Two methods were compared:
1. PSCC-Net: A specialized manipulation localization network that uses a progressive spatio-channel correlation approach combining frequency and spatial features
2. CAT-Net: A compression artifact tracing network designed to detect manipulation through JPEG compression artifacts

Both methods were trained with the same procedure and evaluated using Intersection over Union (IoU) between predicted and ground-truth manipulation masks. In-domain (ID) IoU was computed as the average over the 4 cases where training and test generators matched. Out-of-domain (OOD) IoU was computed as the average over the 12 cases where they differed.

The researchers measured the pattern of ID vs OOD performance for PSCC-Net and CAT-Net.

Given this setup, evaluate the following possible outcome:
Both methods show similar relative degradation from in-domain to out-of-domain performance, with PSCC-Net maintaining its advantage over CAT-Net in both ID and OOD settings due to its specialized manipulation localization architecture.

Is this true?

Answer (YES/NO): NO